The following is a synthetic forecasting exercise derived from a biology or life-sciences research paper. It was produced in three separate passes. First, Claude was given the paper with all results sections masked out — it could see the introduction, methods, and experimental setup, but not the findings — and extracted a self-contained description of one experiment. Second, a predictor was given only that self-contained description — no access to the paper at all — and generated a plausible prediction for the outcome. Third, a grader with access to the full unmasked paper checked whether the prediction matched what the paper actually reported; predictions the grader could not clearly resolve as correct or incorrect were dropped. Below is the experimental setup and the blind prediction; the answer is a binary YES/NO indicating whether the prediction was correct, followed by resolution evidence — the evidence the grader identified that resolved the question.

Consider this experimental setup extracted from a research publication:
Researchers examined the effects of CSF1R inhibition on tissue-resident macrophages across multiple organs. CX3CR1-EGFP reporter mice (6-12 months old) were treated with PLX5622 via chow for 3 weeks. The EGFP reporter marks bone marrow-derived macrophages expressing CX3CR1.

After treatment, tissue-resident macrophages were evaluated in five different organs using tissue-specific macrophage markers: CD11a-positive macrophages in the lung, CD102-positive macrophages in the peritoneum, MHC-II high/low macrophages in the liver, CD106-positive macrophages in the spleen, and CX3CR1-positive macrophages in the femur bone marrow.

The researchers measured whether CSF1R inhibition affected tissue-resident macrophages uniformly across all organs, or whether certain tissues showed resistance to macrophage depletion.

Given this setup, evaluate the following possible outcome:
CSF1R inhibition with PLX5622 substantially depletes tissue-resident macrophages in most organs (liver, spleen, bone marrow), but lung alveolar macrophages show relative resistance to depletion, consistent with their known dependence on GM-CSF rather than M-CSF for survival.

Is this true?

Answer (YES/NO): NO